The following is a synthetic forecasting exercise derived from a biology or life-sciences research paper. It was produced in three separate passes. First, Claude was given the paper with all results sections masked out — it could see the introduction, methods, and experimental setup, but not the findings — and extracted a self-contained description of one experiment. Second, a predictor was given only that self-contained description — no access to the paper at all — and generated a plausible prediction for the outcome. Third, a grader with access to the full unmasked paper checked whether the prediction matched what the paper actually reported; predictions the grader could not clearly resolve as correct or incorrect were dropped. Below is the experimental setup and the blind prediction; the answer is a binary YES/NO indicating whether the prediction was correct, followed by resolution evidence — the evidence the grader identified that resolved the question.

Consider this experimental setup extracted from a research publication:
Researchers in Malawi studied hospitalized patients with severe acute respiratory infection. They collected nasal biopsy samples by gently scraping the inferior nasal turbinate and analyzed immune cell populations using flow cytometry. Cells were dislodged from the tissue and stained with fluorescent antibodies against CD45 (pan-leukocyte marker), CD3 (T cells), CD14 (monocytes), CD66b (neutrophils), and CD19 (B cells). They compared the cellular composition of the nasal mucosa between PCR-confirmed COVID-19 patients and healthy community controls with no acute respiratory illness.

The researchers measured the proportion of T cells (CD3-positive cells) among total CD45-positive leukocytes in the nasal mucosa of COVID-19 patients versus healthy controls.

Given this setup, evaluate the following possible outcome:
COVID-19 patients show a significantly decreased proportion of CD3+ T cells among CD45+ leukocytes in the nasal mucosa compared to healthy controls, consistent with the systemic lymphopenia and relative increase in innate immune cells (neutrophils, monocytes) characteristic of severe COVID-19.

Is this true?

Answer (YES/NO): YES